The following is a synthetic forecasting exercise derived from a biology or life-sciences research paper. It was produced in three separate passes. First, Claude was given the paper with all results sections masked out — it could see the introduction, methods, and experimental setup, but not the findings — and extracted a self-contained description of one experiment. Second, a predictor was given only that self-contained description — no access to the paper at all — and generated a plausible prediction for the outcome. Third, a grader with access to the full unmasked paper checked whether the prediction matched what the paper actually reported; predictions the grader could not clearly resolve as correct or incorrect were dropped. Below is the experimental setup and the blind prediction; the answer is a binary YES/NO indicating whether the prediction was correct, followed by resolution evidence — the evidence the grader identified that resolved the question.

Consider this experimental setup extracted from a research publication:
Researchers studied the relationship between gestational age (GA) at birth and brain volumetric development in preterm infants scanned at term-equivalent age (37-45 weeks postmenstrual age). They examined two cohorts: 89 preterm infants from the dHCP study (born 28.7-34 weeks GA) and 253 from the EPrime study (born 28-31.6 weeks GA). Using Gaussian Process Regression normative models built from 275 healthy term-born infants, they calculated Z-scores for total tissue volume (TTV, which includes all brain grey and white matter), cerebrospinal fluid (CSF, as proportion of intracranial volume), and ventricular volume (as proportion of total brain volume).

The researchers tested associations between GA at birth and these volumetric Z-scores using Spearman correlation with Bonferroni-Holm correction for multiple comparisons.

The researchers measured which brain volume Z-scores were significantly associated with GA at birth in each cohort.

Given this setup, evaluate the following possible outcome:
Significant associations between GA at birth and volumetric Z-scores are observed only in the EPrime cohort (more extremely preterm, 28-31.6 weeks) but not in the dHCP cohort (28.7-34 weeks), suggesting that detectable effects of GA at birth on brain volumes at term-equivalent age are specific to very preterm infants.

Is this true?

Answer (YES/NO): NO